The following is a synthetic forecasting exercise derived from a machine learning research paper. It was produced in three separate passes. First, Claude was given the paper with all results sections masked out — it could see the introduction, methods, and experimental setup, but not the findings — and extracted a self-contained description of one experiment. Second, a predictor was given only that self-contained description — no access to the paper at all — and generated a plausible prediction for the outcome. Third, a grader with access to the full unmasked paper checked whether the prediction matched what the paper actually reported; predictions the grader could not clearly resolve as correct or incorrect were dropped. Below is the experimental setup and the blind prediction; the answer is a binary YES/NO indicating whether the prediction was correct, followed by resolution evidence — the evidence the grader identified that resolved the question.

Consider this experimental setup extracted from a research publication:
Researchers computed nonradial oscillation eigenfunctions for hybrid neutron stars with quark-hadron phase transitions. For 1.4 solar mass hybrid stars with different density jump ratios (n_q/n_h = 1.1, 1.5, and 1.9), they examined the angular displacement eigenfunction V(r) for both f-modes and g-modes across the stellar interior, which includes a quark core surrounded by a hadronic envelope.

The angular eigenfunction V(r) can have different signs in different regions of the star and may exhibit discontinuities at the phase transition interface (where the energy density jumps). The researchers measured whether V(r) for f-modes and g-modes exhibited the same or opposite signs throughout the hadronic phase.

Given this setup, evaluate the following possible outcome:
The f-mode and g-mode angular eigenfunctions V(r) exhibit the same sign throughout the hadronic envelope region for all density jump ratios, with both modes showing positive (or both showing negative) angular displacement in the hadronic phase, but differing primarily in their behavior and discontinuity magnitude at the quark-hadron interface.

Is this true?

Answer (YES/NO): NO